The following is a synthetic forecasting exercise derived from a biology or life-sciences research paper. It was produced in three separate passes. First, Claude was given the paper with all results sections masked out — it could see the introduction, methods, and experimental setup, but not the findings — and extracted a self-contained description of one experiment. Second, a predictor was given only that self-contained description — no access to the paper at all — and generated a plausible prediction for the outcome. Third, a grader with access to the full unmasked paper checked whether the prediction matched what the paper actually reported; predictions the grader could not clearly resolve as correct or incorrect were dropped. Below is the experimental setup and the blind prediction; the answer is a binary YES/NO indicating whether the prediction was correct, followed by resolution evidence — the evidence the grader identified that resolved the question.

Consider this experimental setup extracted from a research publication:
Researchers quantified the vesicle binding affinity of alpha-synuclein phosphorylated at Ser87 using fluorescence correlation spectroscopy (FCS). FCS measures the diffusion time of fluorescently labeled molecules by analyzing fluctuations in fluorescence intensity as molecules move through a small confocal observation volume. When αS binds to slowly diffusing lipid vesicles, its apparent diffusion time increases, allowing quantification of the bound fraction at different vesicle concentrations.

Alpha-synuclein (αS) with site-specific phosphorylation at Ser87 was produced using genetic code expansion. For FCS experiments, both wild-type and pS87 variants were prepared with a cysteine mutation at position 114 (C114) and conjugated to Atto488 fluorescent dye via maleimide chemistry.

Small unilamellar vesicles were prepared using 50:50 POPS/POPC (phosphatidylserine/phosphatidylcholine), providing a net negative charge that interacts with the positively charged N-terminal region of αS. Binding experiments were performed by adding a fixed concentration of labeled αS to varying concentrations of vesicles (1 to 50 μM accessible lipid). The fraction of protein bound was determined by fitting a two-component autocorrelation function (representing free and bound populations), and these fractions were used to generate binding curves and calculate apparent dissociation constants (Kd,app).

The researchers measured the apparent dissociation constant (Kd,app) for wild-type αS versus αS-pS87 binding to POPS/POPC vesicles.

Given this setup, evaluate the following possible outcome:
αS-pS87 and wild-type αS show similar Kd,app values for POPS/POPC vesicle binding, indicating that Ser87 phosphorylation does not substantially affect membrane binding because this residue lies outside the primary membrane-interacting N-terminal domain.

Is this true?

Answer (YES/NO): NO